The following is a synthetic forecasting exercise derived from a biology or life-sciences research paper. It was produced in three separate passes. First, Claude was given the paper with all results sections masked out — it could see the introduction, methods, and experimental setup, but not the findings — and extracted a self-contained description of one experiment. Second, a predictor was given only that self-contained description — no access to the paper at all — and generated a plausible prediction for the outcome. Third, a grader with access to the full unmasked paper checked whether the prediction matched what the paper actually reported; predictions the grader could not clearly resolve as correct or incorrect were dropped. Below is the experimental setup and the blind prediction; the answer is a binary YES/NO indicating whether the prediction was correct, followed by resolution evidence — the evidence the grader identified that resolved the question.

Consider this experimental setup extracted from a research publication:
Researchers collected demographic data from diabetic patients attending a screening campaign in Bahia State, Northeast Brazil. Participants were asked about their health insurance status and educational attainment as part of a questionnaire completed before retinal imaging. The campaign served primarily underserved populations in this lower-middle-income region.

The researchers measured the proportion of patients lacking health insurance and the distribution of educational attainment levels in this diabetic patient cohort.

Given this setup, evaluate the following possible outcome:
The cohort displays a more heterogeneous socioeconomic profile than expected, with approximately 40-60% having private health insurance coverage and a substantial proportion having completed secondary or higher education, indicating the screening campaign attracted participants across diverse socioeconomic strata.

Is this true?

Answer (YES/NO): NO